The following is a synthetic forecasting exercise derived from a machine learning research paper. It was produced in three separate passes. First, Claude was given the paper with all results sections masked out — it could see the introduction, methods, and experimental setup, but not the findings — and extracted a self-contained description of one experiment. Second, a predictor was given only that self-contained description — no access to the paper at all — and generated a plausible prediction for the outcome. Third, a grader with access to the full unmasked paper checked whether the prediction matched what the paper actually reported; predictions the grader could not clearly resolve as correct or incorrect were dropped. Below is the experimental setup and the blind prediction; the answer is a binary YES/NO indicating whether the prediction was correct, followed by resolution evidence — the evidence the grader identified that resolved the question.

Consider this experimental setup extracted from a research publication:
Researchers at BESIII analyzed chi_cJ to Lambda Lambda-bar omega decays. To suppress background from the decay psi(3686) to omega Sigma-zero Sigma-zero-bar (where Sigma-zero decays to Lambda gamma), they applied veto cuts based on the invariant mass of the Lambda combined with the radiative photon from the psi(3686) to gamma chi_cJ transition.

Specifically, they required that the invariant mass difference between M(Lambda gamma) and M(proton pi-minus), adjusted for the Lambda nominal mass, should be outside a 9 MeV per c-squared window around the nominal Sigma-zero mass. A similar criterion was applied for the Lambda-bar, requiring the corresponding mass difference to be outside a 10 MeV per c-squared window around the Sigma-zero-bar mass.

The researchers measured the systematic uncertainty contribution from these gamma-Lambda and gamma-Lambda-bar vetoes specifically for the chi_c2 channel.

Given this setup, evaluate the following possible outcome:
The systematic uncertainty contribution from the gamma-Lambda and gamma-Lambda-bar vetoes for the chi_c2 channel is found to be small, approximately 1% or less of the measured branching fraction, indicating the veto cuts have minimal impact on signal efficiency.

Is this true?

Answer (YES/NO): NO